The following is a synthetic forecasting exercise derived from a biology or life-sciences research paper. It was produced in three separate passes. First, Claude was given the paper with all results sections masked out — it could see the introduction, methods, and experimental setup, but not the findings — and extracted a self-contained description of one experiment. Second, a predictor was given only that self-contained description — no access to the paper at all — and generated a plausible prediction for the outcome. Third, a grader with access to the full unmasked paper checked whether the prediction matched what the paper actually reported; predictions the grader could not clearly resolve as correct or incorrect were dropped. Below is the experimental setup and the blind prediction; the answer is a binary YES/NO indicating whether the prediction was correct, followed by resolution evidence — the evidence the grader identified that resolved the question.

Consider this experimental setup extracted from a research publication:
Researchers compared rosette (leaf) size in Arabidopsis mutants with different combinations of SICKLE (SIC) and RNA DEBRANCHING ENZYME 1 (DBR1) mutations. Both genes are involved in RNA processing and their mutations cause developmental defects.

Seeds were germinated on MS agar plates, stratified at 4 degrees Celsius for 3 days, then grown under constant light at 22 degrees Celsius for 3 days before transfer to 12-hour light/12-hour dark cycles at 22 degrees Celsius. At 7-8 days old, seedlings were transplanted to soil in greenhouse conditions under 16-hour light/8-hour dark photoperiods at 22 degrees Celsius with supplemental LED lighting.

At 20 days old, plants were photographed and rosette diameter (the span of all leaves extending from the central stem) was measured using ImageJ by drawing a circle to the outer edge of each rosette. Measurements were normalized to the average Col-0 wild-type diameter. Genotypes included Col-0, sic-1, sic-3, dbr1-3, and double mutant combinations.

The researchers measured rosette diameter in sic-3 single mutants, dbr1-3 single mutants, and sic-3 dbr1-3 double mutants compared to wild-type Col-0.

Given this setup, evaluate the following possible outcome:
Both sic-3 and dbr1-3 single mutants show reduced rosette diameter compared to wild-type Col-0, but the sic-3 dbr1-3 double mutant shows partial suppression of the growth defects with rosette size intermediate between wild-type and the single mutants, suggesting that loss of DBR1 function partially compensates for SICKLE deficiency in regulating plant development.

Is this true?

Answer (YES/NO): NO